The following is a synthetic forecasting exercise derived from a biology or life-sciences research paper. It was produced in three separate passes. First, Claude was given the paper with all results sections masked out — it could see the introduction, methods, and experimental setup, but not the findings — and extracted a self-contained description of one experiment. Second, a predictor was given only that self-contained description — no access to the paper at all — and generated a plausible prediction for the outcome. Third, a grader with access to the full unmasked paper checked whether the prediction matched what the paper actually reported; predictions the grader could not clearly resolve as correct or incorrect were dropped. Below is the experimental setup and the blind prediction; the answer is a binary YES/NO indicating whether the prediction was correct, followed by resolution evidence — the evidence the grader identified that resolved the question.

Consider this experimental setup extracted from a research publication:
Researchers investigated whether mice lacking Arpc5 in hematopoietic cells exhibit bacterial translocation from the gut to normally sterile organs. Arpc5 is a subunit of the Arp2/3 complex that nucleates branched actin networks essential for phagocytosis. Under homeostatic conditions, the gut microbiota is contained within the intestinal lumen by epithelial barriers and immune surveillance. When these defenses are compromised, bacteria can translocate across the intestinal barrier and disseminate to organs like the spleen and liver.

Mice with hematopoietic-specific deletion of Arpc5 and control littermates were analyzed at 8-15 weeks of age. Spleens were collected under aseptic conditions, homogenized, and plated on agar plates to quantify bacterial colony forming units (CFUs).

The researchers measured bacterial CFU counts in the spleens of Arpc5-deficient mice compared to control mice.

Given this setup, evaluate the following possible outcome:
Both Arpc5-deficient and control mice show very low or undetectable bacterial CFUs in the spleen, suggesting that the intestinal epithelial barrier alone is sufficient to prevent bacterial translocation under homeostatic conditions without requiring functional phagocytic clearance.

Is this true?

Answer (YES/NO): NO